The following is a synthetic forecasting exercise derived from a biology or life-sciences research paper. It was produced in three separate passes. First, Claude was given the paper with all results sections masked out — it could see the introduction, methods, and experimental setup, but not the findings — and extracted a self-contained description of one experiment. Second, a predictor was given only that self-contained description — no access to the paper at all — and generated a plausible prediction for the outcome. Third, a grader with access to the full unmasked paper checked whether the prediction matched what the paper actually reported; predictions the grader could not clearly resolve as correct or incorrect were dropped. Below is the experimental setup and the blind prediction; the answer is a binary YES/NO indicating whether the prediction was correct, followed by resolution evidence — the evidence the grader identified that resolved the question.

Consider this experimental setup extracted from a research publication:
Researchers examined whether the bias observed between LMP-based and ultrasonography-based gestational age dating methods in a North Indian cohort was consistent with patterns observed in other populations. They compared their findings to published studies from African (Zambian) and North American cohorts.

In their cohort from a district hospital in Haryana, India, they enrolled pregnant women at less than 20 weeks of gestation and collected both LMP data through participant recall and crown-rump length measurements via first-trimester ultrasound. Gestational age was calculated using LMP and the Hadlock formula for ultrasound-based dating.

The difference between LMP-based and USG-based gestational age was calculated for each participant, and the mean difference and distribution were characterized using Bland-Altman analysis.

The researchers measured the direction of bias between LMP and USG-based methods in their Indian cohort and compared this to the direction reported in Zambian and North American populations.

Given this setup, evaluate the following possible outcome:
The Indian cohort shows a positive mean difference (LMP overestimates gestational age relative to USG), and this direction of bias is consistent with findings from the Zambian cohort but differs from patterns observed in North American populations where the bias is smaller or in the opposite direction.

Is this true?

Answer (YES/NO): NO